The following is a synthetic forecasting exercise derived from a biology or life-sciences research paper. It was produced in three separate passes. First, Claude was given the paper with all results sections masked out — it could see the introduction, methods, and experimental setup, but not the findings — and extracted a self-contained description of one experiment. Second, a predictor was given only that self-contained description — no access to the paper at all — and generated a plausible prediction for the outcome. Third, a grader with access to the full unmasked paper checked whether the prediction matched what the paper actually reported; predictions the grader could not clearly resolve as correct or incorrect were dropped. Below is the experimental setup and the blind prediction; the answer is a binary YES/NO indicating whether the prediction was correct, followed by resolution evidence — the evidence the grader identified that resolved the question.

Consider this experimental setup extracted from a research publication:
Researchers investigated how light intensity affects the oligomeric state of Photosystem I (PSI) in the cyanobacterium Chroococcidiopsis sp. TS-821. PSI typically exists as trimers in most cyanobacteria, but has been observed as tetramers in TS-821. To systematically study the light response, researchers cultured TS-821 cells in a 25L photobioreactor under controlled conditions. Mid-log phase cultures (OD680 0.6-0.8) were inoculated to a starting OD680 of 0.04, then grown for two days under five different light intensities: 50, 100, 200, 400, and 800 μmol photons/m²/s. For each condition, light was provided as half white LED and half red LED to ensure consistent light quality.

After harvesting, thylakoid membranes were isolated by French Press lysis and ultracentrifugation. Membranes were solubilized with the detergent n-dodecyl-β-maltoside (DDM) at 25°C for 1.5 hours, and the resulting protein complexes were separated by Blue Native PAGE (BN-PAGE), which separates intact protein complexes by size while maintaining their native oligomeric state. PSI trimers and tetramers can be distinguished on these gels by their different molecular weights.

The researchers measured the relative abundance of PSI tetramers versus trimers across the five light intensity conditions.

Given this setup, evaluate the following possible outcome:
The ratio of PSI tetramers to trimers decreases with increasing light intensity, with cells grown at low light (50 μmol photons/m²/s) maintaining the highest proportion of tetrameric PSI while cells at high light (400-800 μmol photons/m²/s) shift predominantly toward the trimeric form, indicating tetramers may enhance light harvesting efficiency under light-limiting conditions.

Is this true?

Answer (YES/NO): NO